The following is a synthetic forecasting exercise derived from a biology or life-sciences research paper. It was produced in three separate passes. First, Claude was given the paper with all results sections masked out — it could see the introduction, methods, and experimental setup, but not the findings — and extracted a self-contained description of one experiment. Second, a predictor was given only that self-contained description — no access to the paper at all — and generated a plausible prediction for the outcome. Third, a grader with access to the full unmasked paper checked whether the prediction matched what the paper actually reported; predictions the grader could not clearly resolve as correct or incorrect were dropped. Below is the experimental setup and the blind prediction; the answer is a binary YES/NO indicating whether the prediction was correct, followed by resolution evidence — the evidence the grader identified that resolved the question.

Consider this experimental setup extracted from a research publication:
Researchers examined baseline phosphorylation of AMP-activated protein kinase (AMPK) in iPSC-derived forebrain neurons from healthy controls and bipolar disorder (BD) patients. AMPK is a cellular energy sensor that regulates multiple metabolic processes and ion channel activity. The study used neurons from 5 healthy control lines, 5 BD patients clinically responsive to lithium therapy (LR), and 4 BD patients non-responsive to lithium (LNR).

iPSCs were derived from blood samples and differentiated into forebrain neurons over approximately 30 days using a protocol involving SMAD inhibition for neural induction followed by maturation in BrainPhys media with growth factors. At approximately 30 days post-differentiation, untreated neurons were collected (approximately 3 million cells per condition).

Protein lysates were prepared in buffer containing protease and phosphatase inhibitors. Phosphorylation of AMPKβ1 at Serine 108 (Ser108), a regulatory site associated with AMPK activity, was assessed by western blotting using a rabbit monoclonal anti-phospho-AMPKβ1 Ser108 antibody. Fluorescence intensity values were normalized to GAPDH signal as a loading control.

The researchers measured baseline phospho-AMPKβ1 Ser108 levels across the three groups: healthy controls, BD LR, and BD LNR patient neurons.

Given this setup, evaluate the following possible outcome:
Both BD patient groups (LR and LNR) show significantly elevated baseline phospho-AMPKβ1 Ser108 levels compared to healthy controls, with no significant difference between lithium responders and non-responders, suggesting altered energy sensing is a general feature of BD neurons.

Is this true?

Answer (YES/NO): NO